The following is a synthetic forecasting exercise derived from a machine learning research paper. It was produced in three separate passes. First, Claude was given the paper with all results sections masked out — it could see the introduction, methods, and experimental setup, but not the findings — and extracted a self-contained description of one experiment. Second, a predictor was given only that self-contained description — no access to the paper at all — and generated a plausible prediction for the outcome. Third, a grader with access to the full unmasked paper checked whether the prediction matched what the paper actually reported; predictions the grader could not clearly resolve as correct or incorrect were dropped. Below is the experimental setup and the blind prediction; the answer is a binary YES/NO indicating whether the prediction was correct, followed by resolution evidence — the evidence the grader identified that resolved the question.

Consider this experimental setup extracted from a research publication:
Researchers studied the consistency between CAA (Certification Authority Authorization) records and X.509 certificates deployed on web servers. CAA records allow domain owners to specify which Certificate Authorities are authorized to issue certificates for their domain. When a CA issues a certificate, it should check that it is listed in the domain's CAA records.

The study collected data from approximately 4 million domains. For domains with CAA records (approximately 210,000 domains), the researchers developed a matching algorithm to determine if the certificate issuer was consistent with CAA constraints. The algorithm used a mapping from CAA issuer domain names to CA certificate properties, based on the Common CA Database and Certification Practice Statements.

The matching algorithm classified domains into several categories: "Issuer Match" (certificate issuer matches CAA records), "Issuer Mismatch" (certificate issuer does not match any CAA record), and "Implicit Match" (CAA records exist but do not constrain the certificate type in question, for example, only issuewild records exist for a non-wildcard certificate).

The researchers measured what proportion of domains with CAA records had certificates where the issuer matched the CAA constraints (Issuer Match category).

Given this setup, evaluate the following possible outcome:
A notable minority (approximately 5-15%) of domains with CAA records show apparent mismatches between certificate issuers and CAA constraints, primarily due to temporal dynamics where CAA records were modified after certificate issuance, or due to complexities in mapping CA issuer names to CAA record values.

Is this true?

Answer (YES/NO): NO